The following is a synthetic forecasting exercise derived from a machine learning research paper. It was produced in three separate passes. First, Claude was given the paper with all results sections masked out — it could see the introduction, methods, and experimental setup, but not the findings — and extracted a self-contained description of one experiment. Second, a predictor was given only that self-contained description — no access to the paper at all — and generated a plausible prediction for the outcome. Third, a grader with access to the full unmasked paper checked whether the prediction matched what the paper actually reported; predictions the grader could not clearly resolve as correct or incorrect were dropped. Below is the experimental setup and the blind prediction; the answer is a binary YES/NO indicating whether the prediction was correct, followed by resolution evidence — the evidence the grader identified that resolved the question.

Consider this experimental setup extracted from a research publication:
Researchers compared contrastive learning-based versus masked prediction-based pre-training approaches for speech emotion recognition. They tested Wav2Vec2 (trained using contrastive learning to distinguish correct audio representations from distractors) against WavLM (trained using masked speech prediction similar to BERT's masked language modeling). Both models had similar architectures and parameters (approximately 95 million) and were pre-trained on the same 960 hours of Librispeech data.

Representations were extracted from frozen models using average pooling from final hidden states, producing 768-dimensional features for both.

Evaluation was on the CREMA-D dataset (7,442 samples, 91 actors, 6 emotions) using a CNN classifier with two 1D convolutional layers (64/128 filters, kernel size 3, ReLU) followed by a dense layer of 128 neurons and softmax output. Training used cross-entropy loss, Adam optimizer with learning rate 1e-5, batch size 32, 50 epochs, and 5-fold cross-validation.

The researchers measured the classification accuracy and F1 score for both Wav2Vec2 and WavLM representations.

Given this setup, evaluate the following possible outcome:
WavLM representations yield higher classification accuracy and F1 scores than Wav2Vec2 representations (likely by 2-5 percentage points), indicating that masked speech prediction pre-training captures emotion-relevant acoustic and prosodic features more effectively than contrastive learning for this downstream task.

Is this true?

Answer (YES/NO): YES